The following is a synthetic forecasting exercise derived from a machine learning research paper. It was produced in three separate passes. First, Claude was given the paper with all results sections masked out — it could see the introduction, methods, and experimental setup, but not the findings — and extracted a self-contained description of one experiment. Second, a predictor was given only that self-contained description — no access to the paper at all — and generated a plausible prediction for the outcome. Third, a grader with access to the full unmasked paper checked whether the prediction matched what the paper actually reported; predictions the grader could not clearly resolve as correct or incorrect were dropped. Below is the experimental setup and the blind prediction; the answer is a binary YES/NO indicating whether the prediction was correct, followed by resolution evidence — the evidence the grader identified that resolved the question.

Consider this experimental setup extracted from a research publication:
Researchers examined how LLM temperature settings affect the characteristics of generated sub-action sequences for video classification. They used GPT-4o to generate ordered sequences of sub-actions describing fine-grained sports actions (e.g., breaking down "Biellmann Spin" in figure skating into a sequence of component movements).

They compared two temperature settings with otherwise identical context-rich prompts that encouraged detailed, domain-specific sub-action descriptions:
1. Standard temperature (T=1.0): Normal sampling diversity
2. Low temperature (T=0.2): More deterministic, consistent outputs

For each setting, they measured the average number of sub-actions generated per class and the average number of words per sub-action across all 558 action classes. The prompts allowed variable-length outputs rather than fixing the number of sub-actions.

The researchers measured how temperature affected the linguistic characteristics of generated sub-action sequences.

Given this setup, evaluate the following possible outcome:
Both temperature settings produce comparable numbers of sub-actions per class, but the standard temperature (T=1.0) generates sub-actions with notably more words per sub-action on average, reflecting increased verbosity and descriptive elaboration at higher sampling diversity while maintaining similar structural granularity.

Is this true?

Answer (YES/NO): NO